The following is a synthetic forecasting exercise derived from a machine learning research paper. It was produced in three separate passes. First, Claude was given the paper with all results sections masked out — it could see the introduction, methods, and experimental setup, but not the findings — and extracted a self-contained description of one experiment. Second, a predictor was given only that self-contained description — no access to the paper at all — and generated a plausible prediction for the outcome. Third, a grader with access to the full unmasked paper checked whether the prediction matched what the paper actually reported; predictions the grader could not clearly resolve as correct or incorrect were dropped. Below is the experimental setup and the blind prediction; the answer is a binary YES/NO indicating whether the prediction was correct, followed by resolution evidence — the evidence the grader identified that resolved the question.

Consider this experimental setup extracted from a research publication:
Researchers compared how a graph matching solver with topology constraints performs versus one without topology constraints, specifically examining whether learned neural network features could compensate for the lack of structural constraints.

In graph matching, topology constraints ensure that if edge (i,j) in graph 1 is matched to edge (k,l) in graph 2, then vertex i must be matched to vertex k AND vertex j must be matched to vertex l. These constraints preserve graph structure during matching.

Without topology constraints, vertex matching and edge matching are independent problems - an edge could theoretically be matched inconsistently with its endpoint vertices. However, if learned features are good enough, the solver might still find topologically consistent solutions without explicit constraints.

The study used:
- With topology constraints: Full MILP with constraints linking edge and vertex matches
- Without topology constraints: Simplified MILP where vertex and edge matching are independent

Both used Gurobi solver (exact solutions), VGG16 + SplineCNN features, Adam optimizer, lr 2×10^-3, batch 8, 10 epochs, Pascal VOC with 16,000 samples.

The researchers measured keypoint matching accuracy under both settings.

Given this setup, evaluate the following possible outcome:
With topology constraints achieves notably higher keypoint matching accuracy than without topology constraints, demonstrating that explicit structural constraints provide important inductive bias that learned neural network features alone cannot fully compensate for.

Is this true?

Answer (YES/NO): NO